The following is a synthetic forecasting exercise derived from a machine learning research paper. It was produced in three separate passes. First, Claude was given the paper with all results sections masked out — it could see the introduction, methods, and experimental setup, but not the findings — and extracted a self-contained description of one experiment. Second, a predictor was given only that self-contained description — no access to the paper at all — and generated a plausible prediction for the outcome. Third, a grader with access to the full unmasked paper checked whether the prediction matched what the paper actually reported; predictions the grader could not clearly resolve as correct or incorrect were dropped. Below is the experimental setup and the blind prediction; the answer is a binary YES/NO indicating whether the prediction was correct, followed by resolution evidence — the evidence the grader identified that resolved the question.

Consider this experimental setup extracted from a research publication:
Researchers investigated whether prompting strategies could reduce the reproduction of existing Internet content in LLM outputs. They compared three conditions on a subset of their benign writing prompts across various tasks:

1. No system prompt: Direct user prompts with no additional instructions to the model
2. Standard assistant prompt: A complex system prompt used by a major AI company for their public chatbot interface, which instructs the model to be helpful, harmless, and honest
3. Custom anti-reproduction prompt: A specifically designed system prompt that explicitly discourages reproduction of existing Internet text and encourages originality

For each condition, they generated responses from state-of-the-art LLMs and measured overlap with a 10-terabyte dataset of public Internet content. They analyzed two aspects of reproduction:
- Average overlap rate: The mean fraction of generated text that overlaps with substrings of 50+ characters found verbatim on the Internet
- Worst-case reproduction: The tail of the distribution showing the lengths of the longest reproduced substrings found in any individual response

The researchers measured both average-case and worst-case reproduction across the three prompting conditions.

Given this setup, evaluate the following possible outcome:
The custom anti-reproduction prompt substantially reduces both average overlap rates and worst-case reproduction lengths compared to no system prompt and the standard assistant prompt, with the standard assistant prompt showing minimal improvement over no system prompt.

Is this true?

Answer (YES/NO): NO